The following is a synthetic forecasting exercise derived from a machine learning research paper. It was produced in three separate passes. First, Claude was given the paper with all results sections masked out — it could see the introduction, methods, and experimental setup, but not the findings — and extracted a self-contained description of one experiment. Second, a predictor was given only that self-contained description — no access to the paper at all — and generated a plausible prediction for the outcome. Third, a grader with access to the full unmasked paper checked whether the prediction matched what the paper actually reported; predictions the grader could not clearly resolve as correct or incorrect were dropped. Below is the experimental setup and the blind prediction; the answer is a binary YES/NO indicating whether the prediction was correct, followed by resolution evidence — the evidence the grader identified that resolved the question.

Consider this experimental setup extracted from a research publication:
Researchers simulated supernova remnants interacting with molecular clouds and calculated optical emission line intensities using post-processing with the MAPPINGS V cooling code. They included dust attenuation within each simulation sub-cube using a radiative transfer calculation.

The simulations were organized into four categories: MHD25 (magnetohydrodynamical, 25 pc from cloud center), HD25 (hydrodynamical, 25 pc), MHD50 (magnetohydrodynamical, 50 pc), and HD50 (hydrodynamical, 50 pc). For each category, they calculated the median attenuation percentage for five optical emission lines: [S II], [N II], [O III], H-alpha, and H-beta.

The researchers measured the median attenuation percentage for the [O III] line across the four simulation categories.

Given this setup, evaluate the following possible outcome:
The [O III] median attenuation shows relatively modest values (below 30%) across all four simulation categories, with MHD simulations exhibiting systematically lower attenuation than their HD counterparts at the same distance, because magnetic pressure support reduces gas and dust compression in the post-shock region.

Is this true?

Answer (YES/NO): NO